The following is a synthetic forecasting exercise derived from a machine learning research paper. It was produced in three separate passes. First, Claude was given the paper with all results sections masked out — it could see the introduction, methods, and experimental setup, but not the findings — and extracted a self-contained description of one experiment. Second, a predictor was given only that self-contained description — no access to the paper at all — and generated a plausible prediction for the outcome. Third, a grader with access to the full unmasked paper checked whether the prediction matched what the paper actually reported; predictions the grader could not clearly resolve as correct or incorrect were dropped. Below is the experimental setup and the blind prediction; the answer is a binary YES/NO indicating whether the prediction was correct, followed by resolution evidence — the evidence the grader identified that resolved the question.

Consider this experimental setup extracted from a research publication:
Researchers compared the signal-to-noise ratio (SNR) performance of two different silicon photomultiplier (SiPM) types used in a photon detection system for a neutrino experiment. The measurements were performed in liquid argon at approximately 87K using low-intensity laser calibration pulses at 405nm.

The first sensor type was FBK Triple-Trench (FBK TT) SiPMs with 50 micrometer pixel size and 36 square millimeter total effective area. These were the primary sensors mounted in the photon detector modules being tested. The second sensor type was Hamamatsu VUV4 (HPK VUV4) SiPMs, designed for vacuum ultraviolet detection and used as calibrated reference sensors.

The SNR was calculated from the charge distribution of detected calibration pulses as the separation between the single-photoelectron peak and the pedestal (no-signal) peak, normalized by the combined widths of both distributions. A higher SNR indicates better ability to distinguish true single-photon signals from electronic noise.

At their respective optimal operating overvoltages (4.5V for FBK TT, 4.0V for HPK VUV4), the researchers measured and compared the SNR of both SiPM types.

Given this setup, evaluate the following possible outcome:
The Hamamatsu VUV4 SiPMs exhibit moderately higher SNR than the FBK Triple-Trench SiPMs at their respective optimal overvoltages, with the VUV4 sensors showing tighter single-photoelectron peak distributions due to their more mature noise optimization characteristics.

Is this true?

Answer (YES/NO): NO